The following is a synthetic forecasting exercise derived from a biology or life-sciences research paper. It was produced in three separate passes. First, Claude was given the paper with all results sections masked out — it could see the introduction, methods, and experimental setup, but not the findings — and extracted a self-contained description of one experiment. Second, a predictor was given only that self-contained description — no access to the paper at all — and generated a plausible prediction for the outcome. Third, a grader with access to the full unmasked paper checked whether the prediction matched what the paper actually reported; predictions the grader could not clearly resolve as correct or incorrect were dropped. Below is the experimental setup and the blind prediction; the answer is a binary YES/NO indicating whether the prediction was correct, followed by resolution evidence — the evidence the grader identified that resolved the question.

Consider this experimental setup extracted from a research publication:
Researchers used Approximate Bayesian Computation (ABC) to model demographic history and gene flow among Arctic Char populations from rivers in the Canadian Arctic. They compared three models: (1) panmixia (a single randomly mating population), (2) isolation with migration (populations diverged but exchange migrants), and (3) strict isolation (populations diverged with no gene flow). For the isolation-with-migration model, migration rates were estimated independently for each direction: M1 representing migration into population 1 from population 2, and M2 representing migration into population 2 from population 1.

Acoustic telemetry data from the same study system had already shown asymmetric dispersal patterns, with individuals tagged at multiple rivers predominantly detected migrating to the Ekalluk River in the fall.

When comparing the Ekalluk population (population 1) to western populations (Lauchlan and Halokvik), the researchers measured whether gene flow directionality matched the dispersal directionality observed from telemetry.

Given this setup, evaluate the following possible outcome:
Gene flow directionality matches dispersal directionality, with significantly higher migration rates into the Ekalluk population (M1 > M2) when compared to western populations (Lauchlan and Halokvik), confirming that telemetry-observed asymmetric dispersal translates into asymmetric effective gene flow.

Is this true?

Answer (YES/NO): NO